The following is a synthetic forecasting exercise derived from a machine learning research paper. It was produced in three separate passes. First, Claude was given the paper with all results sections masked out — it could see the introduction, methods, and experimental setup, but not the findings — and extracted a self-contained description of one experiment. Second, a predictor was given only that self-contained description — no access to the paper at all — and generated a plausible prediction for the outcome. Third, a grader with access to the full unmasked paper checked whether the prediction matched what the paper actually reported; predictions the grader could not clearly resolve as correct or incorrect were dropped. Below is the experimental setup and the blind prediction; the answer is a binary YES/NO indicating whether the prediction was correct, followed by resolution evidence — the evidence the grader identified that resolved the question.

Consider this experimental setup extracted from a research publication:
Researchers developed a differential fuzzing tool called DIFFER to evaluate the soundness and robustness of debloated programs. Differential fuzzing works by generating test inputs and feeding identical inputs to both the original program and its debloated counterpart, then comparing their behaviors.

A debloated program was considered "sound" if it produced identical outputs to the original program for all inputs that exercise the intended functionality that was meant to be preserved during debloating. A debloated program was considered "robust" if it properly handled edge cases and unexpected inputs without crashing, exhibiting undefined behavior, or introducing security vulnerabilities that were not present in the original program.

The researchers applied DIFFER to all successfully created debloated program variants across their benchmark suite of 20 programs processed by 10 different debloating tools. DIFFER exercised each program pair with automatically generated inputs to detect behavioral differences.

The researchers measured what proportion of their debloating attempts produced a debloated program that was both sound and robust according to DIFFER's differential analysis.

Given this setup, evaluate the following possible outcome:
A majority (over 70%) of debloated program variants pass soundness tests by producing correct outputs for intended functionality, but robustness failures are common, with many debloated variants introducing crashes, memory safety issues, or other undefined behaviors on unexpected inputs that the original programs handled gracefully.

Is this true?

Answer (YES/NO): NO